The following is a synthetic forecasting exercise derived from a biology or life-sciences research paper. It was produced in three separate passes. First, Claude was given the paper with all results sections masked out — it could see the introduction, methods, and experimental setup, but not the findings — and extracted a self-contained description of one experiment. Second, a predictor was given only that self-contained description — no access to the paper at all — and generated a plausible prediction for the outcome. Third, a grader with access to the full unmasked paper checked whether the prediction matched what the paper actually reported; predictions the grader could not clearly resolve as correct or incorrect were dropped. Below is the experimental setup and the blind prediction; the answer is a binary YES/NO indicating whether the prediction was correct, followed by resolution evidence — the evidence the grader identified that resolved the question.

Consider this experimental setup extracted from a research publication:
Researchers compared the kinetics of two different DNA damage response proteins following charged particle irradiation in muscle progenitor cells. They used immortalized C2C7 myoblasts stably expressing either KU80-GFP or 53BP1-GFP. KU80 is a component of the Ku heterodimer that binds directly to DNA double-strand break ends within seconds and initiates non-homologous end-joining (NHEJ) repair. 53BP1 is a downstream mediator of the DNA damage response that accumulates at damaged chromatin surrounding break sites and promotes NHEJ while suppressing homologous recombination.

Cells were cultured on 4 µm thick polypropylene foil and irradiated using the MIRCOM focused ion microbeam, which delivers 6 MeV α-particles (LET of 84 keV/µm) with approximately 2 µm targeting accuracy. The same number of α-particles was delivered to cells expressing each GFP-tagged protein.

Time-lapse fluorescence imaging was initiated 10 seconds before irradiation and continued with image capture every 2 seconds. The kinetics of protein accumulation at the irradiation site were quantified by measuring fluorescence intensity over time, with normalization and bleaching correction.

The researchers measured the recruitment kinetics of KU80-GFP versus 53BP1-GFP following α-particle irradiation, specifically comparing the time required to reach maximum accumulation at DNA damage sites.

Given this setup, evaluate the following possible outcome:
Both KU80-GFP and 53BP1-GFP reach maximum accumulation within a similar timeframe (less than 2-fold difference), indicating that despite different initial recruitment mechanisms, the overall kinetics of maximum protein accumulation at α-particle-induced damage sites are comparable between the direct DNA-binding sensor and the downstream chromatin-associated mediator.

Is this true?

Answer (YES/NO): NO